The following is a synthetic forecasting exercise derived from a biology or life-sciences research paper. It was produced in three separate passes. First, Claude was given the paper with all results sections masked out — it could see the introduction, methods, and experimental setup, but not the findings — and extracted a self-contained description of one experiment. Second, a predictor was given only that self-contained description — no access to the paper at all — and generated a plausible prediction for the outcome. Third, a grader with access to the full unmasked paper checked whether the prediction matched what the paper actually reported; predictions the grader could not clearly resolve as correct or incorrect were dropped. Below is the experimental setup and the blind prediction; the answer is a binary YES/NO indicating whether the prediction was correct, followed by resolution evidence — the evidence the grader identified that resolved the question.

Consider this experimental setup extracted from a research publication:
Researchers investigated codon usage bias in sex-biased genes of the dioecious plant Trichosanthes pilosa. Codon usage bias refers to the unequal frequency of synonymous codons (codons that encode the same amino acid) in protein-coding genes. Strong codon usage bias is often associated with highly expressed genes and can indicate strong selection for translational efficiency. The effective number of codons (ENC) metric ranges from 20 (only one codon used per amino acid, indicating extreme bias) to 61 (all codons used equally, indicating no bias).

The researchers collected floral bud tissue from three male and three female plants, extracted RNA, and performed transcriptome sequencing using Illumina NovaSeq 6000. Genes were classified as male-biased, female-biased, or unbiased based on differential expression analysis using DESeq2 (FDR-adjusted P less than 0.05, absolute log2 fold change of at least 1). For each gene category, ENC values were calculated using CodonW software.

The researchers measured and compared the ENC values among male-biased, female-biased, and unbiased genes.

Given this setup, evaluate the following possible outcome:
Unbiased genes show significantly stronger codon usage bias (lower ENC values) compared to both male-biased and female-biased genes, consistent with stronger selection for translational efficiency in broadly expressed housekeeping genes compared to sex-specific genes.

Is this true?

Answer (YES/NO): NO